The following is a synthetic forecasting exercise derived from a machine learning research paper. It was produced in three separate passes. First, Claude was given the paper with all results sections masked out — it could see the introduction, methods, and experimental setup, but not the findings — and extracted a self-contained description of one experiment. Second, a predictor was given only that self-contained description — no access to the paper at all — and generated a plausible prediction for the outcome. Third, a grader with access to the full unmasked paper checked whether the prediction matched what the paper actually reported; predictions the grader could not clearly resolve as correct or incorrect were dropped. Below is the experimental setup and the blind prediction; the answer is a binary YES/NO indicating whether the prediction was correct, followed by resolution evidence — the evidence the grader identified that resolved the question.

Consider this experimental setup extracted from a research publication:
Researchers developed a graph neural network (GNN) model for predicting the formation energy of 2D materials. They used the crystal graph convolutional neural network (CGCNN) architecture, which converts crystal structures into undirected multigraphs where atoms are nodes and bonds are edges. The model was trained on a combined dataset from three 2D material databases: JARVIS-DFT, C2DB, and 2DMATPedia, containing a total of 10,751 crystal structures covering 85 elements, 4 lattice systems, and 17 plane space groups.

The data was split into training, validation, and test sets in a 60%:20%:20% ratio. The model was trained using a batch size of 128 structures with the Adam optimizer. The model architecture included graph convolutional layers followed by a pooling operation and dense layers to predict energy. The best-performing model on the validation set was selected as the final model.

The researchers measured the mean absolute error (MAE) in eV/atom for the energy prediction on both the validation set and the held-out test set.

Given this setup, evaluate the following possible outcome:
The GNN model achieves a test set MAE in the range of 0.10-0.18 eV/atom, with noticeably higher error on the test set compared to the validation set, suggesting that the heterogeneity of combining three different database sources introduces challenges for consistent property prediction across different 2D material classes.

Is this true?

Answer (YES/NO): NO